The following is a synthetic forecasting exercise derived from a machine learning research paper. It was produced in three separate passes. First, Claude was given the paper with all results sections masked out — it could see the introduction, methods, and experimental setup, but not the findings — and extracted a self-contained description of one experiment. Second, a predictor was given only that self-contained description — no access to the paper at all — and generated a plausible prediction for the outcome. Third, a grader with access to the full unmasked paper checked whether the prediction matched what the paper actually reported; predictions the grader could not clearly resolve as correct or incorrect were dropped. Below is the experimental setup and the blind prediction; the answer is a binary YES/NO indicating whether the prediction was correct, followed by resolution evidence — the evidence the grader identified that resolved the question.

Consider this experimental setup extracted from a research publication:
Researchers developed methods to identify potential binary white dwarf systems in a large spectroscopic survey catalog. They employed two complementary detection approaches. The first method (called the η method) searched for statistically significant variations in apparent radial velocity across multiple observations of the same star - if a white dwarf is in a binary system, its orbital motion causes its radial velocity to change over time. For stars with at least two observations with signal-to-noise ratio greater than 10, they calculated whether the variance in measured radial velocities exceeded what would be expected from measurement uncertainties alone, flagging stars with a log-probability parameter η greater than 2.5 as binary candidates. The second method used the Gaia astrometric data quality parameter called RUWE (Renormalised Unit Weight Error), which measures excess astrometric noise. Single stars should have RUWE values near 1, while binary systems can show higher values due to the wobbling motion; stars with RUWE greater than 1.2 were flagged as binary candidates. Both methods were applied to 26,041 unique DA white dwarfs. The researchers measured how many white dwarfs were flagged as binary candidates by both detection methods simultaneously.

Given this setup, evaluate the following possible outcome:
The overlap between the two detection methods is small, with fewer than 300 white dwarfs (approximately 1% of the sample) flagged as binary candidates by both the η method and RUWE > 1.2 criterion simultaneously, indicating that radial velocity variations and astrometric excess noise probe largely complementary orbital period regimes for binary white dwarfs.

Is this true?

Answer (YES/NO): NO